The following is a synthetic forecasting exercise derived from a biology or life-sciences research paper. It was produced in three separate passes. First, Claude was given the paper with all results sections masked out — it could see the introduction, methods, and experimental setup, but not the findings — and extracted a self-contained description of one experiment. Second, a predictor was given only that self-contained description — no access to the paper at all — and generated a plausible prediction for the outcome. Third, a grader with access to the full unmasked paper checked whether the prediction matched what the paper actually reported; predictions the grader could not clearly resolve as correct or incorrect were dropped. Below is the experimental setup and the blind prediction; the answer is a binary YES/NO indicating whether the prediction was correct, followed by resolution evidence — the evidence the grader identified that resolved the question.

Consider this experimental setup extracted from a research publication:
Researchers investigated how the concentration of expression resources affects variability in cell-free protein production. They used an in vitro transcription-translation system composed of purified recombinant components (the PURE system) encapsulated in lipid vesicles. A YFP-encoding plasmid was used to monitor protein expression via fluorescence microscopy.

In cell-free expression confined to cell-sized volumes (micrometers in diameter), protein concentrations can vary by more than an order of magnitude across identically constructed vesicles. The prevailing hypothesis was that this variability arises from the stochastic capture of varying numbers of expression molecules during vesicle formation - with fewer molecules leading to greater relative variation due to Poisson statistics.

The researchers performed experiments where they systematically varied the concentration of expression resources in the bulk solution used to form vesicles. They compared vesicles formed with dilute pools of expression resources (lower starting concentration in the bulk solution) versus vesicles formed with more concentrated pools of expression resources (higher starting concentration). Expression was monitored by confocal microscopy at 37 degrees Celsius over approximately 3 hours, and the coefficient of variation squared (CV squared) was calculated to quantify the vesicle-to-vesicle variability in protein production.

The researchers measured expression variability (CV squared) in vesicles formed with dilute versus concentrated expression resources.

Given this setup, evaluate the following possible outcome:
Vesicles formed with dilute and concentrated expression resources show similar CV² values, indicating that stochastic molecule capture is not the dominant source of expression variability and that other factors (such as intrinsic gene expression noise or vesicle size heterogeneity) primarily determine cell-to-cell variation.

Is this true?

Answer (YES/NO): NO